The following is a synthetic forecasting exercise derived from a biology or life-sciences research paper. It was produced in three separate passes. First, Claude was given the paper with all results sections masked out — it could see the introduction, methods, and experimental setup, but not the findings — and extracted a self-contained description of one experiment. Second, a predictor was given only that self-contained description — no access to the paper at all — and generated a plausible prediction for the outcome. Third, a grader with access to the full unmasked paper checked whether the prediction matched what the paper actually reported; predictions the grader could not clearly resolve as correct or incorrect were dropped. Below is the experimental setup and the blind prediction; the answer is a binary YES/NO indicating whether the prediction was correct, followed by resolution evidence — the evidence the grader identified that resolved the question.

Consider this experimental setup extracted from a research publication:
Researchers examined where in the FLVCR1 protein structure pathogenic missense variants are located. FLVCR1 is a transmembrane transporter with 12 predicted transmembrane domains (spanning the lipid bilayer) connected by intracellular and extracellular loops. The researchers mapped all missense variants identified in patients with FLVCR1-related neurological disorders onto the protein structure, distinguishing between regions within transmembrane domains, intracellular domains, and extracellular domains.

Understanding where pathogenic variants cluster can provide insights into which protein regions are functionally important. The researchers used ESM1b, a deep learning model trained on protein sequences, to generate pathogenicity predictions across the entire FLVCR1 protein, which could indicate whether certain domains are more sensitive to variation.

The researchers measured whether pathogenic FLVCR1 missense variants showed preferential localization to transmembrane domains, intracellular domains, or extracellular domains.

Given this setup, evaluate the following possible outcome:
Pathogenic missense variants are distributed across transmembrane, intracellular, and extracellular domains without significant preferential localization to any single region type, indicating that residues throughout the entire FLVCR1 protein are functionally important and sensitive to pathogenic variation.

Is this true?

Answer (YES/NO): NO